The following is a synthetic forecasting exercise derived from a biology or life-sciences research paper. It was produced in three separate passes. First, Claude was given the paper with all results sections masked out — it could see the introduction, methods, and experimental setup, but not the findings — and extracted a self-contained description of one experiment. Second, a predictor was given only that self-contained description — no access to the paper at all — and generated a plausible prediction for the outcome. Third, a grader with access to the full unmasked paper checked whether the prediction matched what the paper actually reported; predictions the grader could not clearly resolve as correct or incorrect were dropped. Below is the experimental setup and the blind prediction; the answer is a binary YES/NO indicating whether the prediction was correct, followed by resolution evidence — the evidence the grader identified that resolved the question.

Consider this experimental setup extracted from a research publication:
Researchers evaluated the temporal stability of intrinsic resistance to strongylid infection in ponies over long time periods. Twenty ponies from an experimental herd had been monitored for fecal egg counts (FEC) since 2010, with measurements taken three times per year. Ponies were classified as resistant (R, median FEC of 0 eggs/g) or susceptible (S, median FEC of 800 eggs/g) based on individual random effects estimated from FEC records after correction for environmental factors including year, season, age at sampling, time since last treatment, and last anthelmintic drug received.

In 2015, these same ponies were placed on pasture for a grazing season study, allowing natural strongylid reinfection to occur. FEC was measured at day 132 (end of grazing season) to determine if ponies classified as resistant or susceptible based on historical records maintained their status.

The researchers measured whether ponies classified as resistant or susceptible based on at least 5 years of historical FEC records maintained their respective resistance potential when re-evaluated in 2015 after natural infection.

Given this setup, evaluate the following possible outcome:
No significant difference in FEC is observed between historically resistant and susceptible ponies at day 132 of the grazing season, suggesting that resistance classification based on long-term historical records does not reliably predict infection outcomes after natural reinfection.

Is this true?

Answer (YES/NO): NO